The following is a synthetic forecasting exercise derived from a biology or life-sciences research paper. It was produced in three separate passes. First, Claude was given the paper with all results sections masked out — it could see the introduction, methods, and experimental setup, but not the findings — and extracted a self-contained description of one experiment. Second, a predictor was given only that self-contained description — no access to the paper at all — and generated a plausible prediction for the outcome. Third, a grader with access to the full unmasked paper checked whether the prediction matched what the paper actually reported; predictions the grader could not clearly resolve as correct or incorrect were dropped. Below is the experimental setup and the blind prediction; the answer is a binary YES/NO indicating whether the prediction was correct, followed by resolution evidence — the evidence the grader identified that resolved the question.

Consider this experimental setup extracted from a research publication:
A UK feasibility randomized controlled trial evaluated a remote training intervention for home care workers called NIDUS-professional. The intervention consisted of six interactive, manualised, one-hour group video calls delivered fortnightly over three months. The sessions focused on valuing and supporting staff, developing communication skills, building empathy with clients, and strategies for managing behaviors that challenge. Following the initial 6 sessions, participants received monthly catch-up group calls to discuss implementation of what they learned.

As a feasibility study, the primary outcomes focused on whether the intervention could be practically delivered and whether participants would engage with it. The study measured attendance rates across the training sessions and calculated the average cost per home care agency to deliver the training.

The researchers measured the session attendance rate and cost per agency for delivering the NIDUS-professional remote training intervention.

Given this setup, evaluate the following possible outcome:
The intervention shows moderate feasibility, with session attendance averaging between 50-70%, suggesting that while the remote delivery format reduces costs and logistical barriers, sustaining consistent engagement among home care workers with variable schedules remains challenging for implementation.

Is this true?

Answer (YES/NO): YES